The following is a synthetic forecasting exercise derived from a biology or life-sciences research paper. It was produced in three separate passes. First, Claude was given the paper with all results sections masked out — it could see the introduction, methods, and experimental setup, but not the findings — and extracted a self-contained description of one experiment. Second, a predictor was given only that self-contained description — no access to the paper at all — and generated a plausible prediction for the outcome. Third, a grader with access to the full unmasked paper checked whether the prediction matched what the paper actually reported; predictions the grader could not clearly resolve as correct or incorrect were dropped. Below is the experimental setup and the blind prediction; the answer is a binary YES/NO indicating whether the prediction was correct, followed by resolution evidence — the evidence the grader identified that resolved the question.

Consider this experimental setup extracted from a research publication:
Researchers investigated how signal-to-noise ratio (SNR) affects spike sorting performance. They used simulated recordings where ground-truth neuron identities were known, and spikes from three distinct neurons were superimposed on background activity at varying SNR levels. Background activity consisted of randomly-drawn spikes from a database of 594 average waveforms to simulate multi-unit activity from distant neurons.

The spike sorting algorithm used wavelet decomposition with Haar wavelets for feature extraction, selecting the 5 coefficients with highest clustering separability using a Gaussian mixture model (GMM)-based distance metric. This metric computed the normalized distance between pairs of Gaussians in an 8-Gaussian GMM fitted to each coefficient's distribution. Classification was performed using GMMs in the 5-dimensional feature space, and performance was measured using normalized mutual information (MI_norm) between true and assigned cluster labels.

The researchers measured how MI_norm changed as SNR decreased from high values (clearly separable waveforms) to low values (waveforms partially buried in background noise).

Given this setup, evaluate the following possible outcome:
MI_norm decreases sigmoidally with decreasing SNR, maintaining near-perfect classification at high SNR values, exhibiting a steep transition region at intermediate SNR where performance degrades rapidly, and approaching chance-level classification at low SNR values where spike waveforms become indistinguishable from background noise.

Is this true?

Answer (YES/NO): NO